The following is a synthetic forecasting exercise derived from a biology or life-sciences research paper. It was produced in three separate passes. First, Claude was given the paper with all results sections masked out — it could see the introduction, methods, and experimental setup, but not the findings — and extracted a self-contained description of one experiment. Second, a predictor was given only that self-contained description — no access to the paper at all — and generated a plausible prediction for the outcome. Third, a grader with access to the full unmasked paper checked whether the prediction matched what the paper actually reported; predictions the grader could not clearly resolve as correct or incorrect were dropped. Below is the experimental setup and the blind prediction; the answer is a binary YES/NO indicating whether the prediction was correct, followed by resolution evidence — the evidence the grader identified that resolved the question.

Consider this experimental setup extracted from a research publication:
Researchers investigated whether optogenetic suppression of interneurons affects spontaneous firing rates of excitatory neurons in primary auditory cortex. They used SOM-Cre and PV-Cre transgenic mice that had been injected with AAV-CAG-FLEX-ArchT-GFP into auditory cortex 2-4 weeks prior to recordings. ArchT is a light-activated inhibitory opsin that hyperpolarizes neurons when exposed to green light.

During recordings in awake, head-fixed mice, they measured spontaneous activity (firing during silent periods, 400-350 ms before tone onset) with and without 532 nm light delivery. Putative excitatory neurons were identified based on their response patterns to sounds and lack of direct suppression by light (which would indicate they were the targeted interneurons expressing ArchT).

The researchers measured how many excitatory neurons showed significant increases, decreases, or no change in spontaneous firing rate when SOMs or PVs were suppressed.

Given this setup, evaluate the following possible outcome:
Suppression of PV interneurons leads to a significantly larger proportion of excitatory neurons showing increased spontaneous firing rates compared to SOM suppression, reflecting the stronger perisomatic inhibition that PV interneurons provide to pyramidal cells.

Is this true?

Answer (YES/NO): YES